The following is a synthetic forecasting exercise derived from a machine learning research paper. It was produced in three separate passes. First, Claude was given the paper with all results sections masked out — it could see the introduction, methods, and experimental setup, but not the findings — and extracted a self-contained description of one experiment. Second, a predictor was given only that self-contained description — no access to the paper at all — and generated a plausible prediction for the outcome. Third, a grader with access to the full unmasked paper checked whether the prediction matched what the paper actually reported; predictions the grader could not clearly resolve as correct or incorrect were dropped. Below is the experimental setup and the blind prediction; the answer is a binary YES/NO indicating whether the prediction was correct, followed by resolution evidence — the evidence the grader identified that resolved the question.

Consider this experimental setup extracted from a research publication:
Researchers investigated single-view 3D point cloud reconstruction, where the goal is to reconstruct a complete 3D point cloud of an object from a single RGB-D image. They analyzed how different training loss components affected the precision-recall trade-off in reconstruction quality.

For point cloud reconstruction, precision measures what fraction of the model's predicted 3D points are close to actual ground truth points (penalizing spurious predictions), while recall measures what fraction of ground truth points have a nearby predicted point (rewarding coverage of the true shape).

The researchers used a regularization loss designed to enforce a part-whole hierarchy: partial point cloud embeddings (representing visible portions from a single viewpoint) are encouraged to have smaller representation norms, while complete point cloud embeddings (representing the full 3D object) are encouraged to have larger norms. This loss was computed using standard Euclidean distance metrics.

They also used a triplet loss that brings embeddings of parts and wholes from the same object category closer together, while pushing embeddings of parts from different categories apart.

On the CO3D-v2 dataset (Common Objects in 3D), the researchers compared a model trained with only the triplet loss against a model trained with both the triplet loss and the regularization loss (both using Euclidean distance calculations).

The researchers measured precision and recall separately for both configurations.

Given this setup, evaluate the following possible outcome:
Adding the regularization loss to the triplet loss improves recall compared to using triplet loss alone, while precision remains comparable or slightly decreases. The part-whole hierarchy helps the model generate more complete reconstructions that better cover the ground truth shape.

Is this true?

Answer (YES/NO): NO